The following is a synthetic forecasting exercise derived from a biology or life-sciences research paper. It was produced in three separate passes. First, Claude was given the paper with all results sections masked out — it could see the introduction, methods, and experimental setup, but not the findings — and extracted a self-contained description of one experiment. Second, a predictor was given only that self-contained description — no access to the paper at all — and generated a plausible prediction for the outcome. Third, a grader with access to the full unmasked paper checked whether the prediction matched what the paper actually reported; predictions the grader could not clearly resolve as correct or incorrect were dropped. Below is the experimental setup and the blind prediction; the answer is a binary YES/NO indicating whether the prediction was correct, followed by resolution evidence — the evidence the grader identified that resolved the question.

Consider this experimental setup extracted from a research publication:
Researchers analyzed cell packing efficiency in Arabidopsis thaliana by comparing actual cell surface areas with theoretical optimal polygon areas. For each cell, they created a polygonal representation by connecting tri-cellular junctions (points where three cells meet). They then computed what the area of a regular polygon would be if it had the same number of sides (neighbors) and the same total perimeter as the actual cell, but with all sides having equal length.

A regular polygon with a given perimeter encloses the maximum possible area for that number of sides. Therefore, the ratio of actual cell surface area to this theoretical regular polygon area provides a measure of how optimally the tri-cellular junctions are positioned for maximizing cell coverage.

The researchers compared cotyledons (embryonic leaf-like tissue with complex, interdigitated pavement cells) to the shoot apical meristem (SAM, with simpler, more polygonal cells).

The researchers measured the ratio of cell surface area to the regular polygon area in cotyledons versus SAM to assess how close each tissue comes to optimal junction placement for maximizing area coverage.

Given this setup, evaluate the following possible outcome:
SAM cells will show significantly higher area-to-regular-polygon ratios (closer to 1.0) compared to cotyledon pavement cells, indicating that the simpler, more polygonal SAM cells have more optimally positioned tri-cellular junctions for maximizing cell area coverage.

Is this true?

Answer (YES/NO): YES